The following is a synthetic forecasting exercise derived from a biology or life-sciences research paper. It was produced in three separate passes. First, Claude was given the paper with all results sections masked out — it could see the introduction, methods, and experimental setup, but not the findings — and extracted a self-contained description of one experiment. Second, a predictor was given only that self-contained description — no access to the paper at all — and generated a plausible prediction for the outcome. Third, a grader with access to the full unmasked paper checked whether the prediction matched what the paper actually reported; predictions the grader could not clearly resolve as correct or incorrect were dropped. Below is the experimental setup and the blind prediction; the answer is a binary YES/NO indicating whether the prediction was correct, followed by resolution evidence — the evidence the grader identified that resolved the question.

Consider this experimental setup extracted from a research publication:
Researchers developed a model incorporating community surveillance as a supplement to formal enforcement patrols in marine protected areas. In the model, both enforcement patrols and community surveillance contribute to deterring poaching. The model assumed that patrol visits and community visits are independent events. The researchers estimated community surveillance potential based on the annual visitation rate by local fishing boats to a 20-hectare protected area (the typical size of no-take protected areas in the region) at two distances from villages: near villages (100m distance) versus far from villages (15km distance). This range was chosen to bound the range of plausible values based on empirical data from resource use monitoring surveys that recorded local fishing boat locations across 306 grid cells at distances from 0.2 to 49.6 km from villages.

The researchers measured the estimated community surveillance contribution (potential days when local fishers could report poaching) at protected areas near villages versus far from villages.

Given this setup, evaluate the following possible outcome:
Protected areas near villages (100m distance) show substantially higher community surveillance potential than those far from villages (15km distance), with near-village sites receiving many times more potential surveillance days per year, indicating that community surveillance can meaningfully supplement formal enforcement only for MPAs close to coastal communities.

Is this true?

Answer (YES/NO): YES